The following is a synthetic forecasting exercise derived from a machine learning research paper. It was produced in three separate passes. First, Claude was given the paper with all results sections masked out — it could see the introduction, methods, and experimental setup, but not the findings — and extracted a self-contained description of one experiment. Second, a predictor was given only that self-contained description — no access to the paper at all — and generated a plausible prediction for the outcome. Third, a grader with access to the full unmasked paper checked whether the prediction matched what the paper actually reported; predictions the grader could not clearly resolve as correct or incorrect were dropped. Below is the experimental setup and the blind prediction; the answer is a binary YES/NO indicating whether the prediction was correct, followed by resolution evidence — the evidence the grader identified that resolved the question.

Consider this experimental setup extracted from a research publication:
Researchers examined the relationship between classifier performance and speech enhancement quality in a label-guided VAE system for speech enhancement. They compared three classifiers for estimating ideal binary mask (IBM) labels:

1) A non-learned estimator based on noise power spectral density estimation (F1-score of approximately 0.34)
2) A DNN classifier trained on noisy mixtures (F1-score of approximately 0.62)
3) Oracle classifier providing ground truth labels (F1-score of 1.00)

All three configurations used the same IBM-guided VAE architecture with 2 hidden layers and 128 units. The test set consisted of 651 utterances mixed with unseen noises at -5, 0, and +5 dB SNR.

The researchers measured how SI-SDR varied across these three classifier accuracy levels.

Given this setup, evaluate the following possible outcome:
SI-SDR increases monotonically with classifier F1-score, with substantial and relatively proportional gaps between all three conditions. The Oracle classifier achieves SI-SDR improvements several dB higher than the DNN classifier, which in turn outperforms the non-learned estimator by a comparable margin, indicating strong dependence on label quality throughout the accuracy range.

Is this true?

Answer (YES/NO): NO